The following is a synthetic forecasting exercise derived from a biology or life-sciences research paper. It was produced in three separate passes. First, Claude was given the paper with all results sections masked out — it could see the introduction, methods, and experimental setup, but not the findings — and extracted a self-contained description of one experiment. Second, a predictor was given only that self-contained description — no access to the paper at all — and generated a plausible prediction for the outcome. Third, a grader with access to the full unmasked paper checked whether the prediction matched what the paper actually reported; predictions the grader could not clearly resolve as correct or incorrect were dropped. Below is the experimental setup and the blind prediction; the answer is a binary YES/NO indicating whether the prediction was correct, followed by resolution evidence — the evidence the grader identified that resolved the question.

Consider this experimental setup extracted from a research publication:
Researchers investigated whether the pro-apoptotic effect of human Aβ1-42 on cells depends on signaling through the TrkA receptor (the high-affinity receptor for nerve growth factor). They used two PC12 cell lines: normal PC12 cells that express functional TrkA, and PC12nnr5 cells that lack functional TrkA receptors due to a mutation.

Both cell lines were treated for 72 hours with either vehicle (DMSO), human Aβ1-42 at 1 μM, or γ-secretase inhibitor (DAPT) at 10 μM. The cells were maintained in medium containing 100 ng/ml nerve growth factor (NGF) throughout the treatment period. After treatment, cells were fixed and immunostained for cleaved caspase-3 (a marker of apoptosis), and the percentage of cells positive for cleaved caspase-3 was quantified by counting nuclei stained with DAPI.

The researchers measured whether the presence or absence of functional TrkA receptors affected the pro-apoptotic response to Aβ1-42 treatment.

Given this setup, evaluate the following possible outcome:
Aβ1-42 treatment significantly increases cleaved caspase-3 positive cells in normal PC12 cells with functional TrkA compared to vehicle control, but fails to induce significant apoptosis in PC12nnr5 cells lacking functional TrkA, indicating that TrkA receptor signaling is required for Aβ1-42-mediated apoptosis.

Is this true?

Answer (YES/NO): NO